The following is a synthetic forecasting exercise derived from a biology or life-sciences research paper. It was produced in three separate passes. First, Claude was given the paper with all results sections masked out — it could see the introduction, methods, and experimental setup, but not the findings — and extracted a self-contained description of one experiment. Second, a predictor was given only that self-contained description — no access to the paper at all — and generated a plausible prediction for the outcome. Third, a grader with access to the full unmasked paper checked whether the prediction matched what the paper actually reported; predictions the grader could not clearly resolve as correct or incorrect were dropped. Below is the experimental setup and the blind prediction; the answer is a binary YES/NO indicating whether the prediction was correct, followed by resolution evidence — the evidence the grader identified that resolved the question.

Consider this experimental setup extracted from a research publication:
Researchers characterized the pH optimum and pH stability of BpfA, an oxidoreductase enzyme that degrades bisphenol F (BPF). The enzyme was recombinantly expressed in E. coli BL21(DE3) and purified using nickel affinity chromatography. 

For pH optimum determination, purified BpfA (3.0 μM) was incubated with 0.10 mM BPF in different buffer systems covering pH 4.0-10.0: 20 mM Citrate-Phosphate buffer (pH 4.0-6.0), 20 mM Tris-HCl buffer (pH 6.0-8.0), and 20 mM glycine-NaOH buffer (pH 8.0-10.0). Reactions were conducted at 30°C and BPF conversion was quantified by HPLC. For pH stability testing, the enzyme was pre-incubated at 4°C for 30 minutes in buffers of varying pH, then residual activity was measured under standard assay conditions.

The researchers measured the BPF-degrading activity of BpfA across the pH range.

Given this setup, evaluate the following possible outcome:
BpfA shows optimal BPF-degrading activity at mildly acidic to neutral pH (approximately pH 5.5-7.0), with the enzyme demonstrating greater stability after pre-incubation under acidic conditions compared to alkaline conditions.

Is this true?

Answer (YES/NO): NO